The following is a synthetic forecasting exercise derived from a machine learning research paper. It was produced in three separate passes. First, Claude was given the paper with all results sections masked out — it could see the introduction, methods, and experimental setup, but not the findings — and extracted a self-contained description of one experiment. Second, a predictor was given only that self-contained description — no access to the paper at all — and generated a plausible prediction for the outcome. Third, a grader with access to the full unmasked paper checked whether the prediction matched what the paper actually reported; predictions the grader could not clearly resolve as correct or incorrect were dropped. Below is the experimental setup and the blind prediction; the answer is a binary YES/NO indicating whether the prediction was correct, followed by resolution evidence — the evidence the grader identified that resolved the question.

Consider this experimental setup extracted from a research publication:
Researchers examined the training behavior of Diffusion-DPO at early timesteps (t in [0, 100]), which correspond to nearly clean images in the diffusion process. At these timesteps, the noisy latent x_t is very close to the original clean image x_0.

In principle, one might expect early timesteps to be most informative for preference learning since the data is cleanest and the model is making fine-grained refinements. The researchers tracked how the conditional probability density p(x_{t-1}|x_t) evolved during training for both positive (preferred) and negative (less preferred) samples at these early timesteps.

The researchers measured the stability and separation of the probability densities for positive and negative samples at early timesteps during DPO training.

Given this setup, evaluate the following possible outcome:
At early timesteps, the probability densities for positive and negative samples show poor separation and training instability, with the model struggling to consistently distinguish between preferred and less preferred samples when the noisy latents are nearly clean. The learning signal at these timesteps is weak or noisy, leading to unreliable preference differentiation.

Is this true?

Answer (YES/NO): YES